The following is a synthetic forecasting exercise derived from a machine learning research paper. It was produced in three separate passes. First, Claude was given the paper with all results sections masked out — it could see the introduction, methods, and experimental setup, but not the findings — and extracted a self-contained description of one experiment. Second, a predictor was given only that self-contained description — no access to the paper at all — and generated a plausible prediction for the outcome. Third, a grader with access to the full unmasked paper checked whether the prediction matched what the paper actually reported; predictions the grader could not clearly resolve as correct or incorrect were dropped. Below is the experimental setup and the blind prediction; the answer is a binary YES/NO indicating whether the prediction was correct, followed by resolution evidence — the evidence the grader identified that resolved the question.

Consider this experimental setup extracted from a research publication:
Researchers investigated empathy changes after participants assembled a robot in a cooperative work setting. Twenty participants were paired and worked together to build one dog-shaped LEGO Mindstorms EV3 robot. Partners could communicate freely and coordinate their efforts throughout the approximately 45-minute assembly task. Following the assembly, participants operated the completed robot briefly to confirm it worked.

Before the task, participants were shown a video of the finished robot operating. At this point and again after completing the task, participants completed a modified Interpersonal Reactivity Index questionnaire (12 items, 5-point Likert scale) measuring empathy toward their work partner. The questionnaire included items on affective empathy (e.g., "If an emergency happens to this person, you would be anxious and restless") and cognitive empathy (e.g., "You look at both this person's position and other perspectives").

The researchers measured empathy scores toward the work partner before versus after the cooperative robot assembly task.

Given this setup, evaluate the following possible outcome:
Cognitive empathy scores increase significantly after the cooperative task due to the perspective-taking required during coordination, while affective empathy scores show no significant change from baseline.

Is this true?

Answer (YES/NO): NO